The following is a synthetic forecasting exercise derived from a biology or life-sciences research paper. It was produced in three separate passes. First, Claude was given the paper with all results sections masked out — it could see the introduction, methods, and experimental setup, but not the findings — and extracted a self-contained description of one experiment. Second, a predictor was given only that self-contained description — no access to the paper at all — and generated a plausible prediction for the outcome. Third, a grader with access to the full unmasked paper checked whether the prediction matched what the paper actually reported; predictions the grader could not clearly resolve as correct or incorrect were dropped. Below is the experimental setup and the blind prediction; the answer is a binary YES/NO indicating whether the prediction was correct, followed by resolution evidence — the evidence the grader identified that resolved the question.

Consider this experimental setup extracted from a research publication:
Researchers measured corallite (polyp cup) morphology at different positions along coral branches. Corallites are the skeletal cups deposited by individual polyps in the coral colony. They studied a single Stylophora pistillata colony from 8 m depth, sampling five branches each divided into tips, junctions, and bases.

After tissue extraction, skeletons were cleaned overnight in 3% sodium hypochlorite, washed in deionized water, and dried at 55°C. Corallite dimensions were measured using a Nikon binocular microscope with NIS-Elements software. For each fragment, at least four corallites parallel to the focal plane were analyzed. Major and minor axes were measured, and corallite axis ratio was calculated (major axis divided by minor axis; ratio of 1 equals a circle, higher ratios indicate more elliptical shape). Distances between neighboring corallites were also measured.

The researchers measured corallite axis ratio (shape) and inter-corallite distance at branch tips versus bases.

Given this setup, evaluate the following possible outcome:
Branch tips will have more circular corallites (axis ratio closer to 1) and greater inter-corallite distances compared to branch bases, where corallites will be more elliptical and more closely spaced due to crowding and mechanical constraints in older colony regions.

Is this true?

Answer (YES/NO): NO